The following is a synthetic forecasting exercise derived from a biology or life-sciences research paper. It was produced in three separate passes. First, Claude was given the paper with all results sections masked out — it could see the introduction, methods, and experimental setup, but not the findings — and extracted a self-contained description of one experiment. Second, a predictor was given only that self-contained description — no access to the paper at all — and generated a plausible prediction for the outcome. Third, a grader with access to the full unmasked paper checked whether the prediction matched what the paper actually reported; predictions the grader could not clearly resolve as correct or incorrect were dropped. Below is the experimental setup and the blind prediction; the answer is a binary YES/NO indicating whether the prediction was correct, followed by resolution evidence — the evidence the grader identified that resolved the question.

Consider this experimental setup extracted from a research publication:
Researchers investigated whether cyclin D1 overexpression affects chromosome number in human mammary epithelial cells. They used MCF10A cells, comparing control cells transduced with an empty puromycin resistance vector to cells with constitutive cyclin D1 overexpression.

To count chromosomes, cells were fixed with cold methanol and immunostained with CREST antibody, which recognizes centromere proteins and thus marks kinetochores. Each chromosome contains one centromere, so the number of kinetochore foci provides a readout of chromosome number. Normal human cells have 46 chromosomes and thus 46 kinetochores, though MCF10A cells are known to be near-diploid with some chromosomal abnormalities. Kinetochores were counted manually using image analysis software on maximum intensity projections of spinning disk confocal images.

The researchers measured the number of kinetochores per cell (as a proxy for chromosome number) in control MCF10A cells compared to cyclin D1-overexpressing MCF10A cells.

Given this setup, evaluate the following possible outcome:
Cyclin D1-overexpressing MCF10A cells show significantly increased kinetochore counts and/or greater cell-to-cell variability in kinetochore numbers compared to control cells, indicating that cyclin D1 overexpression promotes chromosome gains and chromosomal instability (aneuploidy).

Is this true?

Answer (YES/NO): YES